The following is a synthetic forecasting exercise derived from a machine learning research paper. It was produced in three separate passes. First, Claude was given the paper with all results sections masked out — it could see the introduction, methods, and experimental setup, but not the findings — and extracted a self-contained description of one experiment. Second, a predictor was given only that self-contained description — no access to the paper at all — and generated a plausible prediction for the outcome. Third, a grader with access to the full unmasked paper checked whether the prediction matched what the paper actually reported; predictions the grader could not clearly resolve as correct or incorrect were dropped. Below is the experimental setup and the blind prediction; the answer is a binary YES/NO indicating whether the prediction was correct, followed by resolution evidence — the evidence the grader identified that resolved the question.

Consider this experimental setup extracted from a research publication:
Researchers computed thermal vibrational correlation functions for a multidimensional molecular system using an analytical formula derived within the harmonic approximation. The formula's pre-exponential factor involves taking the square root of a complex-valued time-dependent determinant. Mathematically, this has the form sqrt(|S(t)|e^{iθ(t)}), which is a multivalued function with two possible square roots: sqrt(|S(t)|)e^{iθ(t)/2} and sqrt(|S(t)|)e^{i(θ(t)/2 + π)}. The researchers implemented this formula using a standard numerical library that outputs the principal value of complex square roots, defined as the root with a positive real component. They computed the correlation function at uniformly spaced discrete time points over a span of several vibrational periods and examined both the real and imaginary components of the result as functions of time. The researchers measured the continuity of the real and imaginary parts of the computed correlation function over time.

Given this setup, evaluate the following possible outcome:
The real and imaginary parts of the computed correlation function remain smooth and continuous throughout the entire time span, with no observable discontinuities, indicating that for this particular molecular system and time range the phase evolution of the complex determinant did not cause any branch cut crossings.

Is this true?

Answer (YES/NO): NO